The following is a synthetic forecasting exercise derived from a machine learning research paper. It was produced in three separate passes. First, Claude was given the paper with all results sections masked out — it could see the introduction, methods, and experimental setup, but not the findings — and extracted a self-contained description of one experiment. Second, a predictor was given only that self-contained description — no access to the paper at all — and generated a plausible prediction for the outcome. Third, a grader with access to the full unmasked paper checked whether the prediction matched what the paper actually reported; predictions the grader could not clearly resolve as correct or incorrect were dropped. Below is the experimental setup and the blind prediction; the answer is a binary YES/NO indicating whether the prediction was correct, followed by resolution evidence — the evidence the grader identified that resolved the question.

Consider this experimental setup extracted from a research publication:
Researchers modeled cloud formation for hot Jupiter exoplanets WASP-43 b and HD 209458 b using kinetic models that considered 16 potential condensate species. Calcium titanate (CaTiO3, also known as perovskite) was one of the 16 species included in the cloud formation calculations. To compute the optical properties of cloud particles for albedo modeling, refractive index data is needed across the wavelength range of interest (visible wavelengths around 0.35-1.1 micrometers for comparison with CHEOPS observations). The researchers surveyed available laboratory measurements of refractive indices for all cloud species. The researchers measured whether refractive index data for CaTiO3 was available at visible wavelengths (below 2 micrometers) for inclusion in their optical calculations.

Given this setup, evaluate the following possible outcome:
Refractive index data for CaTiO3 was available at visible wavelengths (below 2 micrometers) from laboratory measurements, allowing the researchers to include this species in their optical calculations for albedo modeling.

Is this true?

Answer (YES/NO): NO